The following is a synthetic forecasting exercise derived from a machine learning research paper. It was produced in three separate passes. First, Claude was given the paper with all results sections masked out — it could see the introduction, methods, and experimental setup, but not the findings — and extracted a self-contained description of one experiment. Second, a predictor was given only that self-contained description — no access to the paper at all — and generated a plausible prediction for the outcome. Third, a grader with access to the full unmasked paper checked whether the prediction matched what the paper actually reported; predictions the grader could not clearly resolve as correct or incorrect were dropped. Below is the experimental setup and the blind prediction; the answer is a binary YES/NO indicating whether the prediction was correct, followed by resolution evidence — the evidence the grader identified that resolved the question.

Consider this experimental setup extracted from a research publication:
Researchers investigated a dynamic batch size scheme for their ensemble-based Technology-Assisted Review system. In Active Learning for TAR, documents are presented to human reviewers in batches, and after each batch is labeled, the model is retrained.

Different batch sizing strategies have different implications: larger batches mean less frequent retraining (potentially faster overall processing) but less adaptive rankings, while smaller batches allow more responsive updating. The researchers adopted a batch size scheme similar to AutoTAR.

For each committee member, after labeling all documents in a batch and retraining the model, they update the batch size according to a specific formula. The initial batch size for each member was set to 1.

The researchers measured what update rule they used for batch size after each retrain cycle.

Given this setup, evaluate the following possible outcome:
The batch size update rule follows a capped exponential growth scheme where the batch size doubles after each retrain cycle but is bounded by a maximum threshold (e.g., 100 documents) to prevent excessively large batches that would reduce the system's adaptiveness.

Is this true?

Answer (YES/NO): NO